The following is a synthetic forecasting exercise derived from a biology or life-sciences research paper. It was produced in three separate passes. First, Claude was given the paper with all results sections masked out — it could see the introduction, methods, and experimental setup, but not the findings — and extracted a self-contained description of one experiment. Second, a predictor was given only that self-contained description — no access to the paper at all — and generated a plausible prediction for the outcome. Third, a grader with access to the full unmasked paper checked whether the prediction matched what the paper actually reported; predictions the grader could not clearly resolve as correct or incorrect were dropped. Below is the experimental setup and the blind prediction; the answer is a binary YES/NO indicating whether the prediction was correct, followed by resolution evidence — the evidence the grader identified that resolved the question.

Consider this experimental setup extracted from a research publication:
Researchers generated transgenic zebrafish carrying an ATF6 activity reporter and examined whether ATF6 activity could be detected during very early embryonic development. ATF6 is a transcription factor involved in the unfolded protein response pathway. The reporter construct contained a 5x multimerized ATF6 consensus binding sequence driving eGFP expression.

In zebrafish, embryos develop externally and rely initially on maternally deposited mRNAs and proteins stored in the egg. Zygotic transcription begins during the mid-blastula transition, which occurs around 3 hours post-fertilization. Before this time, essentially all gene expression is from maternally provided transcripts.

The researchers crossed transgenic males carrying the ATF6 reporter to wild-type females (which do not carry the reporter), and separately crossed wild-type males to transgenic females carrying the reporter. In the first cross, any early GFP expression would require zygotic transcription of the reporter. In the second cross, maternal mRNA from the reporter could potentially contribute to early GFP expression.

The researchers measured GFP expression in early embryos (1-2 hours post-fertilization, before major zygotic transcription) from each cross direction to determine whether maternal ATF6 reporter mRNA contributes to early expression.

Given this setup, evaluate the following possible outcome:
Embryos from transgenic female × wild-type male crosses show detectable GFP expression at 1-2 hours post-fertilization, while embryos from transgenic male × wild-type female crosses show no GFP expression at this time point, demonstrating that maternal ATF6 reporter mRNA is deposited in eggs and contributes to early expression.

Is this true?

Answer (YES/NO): NO